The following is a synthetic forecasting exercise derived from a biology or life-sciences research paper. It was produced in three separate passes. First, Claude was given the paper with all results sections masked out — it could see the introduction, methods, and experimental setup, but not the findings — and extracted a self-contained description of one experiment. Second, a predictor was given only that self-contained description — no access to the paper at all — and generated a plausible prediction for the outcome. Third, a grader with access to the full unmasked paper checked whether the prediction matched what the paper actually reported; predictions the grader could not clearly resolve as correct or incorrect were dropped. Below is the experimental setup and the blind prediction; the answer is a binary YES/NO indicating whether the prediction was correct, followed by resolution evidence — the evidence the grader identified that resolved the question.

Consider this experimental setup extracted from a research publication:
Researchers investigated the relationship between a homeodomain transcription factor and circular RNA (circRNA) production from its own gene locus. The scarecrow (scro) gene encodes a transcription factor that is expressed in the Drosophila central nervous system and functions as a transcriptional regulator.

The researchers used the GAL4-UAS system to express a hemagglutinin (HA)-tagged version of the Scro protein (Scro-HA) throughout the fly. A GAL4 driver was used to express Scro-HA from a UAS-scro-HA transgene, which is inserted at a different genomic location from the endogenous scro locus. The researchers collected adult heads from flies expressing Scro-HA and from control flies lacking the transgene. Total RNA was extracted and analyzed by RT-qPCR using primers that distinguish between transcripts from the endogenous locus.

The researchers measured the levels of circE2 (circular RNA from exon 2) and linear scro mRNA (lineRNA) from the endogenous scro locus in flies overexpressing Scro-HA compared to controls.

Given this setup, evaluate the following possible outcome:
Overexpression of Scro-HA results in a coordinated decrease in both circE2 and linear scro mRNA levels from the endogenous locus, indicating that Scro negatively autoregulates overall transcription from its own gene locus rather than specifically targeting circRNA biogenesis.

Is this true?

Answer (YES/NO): NO